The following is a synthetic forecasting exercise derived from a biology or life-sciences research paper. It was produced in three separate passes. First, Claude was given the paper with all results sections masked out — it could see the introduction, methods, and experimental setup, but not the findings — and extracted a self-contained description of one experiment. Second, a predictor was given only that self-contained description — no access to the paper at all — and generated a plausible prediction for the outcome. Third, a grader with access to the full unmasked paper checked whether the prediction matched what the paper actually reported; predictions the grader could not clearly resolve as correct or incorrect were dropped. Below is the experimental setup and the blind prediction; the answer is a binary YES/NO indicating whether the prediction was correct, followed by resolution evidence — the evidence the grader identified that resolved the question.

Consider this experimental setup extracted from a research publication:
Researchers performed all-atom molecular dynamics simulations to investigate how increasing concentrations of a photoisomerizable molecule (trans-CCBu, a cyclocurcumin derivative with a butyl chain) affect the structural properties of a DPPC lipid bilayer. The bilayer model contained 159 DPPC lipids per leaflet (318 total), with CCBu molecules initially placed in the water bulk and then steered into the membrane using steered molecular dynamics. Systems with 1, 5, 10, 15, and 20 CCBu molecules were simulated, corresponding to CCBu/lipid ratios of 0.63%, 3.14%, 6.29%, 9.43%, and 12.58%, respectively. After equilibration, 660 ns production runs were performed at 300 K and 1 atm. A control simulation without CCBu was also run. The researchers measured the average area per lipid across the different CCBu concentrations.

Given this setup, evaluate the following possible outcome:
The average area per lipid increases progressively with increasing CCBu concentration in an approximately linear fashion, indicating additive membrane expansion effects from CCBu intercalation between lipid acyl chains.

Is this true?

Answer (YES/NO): NO